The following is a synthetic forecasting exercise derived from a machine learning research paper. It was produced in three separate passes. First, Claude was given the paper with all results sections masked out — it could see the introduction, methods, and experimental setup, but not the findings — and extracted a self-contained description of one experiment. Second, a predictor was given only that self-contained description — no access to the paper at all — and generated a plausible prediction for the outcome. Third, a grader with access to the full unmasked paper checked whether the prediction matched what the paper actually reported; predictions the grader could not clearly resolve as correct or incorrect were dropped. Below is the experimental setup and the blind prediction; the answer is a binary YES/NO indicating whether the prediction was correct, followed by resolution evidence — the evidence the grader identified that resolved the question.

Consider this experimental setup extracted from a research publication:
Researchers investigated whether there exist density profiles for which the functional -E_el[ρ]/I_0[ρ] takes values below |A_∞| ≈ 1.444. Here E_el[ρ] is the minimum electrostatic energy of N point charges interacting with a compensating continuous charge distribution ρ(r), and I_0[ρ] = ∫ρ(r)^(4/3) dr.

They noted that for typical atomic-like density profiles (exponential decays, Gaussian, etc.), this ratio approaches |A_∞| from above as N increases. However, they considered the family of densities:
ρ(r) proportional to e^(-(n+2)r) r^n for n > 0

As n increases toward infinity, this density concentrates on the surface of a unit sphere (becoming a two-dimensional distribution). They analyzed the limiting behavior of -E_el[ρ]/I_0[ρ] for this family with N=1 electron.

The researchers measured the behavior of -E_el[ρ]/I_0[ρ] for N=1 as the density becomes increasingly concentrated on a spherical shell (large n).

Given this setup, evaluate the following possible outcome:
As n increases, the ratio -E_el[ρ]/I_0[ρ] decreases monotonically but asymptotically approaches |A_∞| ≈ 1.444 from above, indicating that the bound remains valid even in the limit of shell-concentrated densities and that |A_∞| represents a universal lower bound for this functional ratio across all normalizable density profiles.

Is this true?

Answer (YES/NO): NO